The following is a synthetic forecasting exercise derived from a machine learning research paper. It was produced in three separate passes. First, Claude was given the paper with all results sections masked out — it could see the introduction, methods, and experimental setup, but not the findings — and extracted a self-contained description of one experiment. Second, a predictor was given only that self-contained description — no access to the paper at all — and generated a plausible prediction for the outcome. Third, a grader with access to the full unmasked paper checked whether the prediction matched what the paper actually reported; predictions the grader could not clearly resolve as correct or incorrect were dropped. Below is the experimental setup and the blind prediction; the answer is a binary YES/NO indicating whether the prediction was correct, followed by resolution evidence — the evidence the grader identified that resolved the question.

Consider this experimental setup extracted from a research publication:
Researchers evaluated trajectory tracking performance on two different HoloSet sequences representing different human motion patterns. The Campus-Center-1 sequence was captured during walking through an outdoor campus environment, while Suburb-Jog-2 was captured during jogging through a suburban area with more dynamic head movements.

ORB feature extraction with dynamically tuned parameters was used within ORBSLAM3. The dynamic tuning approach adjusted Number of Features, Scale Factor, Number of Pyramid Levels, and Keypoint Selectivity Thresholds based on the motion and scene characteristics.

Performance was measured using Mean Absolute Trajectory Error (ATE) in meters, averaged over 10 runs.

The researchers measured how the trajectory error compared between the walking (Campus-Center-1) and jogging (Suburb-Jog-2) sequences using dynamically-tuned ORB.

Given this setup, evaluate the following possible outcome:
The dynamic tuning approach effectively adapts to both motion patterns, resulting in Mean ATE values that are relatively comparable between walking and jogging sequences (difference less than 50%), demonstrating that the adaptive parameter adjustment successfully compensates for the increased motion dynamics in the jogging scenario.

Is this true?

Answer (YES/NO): YES